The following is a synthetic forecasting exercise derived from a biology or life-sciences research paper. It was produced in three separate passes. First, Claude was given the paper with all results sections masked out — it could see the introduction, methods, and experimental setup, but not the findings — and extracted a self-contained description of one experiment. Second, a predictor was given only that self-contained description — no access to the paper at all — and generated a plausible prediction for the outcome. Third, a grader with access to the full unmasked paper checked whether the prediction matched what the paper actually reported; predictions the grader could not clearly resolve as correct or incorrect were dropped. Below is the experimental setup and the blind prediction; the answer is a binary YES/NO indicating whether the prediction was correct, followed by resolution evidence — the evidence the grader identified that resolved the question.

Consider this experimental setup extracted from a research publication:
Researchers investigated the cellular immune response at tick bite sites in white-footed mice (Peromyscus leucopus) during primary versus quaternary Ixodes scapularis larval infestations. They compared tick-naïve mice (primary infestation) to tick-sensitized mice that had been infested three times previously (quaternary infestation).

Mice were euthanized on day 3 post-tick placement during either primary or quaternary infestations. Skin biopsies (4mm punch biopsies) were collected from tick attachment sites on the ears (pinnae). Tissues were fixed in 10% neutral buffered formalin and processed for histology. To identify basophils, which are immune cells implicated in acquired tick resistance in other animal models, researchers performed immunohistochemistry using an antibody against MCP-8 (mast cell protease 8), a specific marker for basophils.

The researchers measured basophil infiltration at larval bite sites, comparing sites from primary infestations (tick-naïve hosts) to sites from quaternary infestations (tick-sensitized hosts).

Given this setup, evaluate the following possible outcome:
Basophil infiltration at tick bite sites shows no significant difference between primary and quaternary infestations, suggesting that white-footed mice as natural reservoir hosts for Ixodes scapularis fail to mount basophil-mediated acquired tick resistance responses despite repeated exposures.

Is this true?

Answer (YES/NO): NO